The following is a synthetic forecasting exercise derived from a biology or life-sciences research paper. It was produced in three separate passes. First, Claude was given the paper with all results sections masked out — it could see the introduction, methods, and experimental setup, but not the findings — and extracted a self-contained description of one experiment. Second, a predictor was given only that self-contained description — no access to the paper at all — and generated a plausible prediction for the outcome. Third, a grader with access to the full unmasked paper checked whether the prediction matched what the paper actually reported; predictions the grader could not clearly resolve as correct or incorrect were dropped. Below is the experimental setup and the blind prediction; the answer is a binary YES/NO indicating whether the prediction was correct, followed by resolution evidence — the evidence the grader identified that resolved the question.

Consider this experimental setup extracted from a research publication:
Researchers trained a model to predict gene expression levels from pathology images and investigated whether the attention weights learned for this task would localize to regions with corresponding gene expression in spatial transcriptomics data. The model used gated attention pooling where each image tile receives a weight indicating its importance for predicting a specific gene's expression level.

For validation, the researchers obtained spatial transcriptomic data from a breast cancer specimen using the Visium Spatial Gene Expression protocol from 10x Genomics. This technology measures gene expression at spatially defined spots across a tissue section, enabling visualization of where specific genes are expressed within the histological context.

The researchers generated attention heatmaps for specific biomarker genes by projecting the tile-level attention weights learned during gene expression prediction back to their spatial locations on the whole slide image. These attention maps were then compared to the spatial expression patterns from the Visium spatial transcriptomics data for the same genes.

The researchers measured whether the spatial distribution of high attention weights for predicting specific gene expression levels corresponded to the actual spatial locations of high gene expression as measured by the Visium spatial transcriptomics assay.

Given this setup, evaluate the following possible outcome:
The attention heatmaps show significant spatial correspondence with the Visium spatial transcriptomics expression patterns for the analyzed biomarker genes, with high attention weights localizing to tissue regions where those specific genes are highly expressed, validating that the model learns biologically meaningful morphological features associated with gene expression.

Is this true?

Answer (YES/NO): YES